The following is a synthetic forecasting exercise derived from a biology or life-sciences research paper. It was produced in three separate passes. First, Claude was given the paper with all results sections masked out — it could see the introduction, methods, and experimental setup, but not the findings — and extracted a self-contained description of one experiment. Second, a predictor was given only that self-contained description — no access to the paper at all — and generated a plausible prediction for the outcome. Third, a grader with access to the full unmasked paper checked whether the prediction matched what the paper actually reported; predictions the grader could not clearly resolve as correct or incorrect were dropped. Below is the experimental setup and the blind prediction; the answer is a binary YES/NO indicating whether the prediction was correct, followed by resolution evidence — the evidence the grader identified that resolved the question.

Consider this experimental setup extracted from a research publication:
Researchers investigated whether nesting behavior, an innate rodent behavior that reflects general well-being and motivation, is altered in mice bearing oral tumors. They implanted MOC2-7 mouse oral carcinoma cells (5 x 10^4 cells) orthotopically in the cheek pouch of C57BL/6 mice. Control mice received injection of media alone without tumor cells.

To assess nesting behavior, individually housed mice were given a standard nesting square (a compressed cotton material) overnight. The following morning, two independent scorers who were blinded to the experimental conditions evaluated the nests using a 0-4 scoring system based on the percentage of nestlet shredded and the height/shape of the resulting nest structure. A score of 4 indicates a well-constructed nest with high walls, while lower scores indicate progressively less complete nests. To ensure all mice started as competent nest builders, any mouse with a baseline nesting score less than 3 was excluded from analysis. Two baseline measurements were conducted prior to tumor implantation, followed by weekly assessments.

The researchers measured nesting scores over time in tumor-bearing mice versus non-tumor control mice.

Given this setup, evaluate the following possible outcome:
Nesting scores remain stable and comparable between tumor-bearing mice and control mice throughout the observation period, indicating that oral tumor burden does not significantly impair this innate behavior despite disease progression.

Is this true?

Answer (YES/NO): NO